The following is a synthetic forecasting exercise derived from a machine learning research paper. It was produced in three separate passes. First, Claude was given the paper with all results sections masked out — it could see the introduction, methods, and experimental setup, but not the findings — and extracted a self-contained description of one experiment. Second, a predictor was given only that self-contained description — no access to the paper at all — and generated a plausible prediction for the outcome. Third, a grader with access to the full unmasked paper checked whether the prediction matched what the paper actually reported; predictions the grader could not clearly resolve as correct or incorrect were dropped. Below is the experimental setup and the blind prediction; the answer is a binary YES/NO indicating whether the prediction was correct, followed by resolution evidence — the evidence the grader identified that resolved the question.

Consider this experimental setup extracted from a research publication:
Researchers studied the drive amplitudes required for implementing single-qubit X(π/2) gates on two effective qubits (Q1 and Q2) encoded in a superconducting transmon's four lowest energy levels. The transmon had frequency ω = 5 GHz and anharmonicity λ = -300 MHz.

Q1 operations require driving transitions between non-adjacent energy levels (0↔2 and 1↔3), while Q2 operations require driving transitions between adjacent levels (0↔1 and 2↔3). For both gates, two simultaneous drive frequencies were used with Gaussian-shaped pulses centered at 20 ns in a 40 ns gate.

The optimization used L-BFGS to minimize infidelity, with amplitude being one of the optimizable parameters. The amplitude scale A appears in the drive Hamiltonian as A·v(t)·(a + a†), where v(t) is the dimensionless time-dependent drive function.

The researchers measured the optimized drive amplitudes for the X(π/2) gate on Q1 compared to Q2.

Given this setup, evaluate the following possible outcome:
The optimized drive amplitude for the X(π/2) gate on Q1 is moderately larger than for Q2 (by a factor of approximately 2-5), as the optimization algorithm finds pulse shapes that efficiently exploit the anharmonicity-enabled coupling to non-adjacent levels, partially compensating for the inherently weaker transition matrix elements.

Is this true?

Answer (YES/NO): NO